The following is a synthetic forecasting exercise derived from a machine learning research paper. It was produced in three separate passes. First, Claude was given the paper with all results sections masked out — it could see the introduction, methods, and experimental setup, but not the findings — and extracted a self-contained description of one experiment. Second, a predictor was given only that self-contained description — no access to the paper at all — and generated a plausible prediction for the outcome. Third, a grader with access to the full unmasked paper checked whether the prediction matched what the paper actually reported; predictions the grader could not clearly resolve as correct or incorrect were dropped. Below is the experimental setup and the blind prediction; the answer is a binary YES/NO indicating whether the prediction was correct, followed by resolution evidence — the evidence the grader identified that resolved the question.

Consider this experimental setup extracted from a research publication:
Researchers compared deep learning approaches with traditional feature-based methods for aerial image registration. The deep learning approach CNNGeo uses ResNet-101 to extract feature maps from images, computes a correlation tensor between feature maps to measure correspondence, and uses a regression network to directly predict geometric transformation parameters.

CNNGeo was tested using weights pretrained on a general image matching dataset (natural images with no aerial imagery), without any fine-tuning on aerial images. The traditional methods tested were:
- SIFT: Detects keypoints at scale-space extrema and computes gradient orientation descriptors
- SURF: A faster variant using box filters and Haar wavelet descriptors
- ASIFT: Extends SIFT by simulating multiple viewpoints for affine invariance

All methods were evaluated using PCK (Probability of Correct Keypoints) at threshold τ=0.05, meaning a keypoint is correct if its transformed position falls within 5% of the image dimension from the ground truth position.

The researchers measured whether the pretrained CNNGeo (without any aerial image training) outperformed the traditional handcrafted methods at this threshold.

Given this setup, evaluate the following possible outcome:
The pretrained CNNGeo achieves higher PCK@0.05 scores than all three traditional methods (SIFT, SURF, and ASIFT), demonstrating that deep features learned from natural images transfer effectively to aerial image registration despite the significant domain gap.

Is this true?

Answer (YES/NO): NO